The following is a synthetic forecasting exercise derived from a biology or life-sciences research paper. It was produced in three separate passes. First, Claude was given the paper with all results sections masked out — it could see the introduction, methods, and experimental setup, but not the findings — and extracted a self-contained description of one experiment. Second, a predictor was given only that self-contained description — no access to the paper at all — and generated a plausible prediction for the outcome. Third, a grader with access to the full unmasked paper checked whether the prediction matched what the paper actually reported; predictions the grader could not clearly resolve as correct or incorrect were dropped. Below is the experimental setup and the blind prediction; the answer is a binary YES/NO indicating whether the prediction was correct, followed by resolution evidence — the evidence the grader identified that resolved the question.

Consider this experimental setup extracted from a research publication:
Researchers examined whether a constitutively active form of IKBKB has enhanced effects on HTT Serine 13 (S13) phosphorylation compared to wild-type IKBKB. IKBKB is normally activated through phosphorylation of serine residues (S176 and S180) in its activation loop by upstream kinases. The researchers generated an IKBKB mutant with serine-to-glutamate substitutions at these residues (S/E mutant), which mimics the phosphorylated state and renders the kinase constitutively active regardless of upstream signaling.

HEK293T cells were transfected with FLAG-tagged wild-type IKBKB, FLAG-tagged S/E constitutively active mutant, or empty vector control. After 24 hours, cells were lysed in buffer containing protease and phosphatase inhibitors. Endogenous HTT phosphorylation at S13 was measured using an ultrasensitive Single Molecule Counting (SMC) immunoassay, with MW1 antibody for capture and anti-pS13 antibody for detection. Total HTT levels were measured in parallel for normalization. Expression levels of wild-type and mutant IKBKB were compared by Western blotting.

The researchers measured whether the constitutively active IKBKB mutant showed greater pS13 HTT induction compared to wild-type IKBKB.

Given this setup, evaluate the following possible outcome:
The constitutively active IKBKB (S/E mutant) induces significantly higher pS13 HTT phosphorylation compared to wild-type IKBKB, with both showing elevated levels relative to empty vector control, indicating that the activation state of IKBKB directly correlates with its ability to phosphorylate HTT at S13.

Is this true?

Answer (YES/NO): NO